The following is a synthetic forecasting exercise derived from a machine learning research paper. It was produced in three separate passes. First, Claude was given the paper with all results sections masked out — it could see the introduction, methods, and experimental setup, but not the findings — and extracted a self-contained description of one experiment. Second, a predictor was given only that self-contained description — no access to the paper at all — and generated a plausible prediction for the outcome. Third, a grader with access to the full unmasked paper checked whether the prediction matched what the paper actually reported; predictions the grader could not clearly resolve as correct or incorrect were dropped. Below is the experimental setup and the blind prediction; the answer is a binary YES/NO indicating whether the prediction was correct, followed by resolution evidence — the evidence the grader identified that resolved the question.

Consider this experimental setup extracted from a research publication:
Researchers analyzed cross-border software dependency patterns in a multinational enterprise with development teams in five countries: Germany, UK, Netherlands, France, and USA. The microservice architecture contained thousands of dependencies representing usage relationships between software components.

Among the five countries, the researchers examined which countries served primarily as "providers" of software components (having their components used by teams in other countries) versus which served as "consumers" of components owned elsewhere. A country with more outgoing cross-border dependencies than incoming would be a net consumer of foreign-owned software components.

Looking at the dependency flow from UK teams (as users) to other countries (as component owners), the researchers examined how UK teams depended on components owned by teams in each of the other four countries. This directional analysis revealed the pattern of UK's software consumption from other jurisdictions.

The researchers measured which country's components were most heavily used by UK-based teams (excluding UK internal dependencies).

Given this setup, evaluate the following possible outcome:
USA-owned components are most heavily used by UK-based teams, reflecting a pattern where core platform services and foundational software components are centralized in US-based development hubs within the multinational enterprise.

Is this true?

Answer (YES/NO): NO